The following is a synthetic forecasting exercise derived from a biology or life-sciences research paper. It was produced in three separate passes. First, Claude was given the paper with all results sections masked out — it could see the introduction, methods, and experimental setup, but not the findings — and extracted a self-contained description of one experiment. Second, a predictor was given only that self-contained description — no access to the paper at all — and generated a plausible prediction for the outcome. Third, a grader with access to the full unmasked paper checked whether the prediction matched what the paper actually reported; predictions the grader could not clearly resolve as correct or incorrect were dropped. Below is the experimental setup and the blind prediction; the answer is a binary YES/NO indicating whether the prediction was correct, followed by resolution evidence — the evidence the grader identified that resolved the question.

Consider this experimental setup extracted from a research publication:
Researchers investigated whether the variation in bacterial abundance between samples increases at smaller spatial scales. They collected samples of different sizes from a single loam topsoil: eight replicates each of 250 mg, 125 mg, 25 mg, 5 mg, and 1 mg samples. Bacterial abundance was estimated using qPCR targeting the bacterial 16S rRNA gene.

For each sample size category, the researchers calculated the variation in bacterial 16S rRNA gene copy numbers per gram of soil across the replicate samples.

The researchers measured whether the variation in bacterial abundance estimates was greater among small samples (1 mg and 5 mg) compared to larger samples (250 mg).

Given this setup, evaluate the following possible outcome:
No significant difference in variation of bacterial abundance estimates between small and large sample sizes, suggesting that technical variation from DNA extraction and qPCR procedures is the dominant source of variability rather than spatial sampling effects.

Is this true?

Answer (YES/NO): NO